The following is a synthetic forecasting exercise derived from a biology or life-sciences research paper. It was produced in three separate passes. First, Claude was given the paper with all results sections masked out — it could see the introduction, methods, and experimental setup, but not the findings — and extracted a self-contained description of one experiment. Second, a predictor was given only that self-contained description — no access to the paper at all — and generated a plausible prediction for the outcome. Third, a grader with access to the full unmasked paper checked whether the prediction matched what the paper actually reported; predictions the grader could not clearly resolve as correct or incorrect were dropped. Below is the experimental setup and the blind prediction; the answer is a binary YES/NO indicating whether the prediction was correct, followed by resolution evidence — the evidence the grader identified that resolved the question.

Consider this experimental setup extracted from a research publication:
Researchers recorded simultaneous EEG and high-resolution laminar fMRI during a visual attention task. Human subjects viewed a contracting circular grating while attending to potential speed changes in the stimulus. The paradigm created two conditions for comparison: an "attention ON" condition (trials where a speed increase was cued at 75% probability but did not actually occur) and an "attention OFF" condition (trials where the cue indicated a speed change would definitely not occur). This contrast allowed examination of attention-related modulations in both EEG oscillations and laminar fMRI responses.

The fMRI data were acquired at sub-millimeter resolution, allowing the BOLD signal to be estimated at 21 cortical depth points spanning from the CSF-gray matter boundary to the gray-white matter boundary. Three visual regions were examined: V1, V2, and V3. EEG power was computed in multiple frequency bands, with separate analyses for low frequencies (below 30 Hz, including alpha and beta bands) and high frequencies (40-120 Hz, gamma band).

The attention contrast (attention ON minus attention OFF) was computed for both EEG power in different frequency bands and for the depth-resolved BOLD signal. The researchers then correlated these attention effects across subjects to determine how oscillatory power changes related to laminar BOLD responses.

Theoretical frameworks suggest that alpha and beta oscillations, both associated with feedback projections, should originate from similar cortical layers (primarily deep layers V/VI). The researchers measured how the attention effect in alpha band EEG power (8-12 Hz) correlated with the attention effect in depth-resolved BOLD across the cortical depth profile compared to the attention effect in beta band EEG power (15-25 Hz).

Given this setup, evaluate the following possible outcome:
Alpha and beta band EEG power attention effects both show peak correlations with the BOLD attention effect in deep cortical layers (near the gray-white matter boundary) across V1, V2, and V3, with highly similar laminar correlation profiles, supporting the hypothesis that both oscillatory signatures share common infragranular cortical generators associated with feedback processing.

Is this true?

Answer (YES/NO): NO